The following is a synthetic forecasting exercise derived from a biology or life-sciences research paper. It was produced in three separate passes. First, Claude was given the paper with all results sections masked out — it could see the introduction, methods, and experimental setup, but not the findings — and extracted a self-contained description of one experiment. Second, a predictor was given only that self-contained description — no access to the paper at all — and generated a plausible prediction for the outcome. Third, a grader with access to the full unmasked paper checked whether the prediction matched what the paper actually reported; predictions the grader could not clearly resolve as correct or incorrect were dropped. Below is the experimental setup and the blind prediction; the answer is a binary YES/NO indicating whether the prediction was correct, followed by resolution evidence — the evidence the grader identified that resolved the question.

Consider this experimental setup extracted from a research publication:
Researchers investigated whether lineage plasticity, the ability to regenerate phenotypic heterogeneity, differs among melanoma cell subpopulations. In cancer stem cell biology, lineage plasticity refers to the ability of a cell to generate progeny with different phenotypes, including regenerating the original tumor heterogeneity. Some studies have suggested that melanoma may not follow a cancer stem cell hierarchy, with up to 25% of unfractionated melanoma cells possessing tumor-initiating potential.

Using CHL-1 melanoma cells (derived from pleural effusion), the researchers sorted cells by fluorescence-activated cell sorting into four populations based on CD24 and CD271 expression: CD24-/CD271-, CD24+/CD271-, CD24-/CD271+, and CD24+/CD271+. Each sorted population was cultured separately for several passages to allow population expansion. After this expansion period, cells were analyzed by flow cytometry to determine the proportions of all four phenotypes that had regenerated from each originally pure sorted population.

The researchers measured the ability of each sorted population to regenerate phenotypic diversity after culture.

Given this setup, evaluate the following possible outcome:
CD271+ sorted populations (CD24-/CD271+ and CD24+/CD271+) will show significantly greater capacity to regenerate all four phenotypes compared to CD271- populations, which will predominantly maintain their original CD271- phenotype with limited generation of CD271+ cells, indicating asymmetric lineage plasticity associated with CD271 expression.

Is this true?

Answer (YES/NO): NO